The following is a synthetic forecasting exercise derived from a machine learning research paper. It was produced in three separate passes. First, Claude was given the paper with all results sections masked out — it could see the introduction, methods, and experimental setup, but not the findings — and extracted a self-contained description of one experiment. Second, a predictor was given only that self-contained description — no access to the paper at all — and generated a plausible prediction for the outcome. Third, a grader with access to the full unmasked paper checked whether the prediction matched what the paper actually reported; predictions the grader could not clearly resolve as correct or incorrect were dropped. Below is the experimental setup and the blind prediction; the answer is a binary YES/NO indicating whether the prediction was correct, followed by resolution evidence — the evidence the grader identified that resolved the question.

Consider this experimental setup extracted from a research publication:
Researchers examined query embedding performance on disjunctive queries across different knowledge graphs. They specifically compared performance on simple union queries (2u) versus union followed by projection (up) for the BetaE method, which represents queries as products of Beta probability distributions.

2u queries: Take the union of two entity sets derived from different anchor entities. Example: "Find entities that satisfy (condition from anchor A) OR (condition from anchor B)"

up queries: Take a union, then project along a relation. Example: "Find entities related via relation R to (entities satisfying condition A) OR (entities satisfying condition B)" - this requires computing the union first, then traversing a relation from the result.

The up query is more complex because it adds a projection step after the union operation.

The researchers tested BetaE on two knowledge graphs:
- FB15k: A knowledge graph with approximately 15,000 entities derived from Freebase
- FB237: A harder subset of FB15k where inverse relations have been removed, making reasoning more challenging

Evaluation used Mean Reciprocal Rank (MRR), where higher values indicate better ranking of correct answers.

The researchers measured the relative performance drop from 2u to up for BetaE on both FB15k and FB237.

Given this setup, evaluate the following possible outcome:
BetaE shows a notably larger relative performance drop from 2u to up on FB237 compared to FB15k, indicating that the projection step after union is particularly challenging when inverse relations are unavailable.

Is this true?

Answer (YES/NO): NO